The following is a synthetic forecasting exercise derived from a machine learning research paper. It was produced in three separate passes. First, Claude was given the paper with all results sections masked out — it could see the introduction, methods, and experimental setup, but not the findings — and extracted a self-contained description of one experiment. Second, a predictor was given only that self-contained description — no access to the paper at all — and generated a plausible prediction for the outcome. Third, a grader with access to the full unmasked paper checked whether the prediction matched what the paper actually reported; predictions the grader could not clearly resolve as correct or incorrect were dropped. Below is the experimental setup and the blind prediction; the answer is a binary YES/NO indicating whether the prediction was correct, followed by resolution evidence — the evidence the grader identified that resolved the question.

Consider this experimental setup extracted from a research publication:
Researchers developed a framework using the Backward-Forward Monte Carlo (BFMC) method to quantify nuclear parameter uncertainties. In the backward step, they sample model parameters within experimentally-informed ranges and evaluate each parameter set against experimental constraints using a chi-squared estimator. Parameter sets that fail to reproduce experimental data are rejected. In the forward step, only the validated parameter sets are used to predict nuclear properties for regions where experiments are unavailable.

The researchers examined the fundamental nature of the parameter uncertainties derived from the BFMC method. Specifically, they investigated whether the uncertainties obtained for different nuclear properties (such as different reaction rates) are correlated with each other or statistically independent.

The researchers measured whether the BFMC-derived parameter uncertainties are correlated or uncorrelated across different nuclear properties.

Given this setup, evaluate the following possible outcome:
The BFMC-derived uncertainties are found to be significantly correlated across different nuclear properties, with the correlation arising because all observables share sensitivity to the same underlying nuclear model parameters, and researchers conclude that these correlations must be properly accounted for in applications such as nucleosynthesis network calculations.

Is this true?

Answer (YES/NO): NO